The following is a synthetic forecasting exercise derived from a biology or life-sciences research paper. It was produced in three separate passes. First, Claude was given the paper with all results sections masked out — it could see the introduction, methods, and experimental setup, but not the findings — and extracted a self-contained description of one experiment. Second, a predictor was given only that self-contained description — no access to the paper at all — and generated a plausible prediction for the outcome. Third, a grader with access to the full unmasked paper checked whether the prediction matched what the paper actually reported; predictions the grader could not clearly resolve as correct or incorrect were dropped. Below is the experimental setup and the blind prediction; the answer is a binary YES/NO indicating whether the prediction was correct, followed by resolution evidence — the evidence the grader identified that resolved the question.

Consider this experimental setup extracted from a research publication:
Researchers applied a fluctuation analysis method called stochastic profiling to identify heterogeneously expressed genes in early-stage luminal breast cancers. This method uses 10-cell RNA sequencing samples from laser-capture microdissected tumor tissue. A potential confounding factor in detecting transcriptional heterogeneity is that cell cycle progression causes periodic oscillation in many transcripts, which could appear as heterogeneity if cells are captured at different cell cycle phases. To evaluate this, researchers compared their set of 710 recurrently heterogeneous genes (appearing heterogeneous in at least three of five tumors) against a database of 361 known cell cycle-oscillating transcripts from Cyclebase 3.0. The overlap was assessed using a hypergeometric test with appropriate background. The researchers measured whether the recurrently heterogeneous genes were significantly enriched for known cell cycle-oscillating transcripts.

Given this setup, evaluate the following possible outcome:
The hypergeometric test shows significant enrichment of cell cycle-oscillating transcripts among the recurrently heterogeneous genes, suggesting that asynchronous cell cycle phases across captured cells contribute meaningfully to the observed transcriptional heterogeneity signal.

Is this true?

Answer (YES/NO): NO